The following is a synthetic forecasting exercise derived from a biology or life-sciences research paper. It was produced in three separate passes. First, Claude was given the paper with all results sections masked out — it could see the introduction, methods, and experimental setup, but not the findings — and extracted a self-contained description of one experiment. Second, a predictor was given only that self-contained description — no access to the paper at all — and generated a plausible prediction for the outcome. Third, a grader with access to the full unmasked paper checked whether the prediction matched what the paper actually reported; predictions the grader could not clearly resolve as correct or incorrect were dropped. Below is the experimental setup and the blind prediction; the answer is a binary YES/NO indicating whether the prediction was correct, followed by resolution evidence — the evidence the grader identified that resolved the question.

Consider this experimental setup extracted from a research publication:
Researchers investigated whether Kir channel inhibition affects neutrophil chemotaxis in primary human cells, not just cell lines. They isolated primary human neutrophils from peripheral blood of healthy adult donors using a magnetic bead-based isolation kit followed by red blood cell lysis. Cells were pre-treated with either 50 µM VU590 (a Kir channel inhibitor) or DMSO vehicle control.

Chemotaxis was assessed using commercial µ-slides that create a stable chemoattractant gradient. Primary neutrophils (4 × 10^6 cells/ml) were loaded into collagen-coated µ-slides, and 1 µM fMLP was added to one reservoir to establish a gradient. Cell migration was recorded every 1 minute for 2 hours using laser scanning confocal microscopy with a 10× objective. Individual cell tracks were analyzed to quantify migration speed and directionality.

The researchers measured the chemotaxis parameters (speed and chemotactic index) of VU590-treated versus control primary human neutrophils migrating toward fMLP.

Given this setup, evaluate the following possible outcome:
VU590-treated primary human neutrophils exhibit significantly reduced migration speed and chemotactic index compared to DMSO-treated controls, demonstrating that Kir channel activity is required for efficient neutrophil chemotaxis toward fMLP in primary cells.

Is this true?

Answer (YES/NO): NO